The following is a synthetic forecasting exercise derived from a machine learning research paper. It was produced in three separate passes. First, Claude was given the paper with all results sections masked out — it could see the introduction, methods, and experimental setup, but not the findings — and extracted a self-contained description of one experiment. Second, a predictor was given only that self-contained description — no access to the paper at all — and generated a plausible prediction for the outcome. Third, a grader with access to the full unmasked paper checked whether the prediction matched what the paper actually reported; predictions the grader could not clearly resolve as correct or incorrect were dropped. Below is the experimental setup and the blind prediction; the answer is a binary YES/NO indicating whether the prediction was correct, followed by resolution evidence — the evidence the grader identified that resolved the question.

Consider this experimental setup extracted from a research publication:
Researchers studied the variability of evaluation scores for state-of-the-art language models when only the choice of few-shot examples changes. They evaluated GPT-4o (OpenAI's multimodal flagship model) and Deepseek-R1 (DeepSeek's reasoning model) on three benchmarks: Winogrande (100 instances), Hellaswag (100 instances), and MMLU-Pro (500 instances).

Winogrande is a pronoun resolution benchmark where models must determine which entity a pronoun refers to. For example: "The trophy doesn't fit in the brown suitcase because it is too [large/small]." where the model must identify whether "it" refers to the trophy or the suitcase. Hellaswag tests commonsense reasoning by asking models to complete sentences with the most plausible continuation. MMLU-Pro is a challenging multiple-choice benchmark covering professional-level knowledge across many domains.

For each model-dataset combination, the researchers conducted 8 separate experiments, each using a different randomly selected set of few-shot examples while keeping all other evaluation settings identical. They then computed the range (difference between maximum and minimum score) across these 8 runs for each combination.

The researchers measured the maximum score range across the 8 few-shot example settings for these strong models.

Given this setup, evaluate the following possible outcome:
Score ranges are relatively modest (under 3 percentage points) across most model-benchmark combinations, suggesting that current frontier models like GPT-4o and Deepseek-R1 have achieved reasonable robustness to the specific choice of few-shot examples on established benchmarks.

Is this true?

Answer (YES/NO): NO